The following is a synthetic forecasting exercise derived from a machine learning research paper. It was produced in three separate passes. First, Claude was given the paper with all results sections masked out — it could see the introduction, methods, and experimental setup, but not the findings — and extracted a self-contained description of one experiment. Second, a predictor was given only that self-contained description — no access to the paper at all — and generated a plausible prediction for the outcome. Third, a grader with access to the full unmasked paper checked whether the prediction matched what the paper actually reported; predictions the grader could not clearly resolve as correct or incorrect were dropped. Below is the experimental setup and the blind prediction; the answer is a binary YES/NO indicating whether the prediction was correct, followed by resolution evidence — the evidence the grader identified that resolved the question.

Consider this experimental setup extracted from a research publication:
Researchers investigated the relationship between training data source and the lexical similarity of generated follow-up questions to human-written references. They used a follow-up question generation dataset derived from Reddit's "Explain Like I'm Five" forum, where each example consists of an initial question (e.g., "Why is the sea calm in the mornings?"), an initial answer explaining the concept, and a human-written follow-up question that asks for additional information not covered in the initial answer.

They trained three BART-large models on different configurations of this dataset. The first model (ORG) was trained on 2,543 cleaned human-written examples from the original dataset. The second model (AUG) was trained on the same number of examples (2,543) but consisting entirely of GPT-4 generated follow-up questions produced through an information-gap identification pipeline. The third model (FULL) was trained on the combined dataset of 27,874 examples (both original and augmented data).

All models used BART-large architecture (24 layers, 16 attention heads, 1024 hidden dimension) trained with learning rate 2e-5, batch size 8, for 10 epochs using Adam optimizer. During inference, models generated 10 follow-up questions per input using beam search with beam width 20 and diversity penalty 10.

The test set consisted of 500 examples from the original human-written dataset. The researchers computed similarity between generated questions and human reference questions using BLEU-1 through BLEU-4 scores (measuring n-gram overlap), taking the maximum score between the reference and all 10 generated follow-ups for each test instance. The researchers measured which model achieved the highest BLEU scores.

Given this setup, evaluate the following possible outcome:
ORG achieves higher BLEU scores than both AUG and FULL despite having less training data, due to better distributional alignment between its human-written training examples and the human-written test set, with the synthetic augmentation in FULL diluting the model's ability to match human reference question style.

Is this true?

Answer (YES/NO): YES